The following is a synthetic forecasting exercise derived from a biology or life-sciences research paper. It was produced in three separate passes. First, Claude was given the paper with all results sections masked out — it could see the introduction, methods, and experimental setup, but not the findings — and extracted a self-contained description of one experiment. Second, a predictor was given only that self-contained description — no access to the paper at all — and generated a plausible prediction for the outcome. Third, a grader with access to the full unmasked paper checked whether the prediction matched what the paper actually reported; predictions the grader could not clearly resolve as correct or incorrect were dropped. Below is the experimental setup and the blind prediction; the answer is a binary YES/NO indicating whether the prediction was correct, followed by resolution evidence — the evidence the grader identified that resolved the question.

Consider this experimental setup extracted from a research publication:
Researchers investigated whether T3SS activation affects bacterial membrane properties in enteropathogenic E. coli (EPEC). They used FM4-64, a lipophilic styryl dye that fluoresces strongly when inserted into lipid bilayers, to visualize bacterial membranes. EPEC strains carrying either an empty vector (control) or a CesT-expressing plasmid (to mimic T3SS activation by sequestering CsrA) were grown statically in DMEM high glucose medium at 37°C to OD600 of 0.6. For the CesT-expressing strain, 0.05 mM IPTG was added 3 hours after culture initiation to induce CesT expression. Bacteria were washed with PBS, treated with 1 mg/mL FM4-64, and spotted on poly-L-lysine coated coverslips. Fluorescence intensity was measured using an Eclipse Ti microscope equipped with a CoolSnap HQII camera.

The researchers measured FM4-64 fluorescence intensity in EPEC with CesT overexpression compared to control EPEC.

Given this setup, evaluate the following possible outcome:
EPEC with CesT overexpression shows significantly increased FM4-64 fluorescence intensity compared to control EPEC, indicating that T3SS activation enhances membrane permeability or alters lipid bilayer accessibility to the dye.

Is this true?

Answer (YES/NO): NO